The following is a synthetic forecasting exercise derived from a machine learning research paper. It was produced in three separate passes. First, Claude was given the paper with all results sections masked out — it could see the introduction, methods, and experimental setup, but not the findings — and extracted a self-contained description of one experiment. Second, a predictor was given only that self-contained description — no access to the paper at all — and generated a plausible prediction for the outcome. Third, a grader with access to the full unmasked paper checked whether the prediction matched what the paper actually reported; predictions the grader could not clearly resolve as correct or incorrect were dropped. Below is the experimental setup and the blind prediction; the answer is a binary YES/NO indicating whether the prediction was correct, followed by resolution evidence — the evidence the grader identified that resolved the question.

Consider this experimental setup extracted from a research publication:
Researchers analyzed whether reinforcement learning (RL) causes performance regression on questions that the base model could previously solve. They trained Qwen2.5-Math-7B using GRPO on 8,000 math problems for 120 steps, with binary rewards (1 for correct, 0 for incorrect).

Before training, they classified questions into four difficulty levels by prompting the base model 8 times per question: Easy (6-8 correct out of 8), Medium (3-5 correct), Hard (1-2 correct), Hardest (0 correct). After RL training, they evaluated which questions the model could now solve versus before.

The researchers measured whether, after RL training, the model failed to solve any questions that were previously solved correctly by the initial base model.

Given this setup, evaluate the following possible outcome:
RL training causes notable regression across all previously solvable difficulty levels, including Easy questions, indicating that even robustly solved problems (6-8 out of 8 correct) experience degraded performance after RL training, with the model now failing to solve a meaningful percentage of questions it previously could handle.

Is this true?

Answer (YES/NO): NO